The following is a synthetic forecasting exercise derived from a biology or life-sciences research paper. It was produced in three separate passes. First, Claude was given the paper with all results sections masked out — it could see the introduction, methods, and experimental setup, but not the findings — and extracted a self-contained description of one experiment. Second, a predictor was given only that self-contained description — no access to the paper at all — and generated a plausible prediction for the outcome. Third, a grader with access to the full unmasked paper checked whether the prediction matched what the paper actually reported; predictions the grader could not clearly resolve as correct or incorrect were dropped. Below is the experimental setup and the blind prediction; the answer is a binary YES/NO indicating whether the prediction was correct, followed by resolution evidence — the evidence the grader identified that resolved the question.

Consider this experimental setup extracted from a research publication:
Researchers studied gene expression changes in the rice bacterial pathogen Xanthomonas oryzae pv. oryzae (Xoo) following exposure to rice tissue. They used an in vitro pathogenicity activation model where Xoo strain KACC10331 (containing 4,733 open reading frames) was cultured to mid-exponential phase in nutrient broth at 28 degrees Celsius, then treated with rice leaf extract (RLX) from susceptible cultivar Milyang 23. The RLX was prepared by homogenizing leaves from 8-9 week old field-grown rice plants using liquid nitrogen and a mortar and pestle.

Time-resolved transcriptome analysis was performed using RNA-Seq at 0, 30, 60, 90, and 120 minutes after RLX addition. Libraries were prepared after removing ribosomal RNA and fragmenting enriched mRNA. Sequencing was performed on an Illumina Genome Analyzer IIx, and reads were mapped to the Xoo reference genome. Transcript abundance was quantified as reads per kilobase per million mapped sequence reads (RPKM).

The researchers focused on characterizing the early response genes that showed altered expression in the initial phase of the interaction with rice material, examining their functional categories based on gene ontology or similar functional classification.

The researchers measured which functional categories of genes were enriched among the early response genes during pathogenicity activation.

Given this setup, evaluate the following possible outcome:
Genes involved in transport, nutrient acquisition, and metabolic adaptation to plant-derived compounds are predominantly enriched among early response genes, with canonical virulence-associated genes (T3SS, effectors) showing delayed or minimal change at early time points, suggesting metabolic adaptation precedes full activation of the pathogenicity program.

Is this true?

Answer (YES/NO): NO